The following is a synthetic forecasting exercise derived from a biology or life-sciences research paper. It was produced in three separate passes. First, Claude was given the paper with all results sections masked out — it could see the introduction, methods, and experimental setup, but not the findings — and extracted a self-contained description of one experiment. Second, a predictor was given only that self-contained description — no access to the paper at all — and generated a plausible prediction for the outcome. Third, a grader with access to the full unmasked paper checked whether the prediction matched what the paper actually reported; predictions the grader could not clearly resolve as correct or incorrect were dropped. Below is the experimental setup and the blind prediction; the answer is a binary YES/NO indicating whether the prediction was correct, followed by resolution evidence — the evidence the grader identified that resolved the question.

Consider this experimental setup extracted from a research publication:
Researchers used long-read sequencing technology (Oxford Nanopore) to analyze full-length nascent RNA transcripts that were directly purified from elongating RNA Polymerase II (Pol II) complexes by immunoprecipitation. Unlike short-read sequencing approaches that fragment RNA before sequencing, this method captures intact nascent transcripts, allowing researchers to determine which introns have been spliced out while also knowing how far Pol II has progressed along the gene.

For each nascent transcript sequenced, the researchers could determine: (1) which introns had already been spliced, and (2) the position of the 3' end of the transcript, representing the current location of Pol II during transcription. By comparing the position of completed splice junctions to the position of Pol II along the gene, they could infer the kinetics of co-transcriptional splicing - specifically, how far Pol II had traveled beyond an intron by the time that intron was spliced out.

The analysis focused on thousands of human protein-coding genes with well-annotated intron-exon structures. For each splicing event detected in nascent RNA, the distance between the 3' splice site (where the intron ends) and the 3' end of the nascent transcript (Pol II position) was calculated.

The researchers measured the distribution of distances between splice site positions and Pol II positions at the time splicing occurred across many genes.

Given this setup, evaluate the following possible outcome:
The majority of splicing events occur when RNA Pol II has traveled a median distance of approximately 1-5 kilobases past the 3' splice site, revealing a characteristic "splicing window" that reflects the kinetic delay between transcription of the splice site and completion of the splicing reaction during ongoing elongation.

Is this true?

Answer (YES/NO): NO